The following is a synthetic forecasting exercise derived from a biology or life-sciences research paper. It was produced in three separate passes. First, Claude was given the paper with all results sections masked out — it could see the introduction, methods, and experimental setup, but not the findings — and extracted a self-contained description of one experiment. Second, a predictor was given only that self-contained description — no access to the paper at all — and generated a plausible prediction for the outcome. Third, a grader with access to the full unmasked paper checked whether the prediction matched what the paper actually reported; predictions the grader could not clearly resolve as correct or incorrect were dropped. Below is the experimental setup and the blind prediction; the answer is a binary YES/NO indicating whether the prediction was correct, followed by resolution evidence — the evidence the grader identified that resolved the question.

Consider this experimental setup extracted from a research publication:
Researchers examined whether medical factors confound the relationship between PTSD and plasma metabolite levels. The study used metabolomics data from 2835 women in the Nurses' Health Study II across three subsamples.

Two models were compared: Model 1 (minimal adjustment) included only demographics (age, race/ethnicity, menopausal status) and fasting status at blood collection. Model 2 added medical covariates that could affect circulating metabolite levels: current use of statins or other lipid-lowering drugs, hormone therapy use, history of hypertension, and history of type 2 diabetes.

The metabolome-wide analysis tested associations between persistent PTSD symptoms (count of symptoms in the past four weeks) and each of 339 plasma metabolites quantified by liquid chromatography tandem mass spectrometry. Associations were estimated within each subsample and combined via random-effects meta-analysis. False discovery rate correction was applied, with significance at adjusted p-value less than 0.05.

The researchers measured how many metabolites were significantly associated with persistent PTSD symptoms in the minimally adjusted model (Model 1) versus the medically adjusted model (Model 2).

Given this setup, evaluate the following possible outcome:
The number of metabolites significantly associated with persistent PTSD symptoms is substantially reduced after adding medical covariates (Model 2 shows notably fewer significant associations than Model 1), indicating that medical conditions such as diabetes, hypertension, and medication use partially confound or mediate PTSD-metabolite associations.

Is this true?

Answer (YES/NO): YES